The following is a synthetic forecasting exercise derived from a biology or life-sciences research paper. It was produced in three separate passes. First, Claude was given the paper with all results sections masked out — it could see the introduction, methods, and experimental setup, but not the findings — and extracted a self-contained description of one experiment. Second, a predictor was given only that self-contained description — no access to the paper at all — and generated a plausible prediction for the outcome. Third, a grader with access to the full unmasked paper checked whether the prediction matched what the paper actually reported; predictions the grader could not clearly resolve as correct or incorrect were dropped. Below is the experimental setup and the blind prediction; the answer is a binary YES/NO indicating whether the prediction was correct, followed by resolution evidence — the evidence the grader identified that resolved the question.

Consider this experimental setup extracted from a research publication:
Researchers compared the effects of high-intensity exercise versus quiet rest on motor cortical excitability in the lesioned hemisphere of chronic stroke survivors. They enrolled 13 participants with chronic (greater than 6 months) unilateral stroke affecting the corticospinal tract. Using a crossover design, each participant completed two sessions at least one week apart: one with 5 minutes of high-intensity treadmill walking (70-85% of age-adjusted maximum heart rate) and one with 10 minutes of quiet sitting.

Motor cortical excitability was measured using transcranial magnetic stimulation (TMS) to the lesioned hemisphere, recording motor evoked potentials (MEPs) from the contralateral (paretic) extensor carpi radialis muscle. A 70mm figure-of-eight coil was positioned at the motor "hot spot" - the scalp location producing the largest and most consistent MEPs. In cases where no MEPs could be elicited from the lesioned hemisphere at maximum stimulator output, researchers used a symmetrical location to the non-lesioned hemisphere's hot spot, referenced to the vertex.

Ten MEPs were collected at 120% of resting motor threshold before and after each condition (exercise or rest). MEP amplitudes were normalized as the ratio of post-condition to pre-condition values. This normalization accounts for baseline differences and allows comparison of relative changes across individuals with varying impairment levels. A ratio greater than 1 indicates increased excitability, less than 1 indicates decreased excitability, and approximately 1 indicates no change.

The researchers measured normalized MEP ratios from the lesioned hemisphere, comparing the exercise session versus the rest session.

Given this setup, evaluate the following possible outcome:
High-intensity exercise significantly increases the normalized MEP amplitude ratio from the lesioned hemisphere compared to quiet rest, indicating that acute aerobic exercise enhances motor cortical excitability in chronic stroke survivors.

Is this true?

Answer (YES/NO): YES